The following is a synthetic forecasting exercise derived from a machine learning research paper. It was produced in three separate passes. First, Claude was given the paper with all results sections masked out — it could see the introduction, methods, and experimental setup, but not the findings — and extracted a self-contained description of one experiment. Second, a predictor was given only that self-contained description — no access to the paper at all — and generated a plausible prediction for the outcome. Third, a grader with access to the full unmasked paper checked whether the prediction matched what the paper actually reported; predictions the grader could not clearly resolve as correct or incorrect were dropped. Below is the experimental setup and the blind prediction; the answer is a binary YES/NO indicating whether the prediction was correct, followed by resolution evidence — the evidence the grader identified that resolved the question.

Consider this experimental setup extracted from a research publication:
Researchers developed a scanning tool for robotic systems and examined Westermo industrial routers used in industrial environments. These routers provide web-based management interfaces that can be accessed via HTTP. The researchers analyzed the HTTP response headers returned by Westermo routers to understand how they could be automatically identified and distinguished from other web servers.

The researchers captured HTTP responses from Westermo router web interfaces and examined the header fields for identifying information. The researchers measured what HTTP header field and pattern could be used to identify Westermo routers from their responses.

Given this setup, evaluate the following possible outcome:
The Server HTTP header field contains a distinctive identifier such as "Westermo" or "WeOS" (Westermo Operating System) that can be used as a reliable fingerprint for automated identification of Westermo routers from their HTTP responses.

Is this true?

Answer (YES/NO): NO